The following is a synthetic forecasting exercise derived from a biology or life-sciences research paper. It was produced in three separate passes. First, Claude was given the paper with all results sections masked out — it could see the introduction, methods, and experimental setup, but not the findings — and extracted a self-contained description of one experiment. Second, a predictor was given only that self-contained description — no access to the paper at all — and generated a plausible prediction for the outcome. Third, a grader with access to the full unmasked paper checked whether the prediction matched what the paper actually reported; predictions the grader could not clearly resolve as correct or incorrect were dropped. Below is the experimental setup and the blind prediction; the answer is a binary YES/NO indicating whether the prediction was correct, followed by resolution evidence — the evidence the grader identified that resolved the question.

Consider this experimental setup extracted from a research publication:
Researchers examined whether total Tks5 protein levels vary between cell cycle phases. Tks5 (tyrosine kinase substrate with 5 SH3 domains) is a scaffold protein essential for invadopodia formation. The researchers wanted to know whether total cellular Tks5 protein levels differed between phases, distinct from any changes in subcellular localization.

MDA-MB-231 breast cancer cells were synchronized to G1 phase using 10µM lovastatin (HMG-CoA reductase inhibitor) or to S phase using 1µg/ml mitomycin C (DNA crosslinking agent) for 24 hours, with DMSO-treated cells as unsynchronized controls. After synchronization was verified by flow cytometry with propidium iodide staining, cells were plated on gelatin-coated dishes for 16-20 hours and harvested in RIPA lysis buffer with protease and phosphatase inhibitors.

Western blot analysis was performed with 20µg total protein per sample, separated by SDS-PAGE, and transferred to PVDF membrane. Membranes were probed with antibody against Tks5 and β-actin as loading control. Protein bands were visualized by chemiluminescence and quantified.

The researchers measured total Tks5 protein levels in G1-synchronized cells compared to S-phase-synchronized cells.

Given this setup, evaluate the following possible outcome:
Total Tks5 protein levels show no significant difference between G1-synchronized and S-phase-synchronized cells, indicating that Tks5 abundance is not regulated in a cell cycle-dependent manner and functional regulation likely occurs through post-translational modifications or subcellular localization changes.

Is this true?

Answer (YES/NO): YES